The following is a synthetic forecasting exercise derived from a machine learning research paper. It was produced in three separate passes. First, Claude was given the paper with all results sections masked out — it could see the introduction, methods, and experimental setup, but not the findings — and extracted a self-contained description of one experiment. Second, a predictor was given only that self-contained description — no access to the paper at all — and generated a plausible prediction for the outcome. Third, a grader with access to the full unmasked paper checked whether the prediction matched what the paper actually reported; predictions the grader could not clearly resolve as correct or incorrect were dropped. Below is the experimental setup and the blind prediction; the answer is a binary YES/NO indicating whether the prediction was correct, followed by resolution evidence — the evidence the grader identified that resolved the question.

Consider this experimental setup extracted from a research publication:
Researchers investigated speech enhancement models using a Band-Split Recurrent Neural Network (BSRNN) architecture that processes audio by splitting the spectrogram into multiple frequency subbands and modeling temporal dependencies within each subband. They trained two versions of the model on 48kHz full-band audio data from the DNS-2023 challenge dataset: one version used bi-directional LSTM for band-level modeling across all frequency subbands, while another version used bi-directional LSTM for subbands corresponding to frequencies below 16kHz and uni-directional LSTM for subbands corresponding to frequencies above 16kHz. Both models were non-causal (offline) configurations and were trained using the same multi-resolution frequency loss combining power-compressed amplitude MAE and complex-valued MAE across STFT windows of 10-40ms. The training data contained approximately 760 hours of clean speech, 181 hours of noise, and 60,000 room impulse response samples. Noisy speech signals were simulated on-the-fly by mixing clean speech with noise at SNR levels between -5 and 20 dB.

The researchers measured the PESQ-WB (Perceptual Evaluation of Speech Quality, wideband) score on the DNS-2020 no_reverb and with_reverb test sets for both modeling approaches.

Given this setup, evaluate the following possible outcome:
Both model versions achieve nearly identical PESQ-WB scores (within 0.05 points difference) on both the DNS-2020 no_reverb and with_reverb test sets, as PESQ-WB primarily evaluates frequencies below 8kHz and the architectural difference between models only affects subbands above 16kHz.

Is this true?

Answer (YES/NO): NO